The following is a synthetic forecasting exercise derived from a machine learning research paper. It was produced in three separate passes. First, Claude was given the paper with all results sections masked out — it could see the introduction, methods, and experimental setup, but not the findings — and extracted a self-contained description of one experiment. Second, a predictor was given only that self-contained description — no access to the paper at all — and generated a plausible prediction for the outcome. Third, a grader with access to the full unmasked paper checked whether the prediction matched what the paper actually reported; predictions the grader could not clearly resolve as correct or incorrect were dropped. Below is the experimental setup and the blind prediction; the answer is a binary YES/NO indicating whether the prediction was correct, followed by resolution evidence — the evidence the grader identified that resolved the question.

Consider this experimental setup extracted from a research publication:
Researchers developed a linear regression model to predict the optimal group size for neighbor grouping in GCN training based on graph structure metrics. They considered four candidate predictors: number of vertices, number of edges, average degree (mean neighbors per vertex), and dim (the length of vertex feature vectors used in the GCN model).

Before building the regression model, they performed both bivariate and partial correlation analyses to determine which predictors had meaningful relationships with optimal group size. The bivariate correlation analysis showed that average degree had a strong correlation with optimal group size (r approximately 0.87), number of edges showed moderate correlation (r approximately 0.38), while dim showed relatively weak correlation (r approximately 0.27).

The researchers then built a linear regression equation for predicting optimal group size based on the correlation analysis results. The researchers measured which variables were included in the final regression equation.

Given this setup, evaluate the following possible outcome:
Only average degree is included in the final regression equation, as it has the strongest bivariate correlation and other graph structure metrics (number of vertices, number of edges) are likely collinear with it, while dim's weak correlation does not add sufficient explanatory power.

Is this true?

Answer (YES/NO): NO